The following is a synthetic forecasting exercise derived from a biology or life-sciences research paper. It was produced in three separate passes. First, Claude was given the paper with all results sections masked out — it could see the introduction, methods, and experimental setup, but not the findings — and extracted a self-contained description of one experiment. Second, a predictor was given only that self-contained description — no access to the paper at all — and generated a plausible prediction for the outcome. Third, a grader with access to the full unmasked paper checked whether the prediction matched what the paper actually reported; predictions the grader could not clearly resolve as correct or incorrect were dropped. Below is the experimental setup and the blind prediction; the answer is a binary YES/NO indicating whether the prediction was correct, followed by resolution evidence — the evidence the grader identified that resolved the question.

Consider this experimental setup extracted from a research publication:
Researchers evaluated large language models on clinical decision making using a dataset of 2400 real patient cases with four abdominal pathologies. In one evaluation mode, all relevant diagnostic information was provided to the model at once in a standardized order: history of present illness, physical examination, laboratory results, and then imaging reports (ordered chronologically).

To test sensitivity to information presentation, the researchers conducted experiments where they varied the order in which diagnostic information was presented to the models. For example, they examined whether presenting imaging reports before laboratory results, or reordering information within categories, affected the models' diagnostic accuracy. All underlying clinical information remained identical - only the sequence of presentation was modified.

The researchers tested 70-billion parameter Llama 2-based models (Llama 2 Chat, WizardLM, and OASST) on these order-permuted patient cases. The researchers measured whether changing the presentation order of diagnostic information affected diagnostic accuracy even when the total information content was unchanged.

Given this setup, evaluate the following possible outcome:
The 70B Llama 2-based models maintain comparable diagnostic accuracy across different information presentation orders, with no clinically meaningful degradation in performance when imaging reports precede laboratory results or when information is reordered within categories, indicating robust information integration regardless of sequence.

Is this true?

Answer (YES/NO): NO